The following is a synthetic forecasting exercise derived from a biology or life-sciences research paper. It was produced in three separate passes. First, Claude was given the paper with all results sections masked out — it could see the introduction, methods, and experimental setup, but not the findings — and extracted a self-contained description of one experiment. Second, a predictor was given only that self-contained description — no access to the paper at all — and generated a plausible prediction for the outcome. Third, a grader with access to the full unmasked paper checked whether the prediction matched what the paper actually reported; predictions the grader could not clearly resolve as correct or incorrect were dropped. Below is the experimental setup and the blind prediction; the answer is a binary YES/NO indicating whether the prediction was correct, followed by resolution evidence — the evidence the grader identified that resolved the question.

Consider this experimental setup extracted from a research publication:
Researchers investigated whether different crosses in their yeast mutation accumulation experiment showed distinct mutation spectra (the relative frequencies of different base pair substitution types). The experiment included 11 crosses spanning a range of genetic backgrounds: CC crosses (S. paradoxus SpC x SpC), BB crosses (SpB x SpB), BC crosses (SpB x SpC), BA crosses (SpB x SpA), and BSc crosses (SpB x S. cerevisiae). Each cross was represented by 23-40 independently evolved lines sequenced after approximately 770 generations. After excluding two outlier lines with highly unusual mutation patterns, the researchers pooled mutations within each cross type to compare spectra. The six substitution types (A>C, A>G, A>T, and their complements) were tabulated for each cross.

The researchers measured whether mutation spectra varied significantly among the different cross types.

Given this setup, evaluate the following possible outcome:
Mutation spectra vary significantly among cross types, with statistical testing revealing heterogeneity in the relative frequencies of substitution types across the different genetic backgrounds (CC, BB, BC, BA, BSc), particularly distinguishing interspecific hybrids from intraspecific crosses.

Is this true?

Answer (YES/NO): NO